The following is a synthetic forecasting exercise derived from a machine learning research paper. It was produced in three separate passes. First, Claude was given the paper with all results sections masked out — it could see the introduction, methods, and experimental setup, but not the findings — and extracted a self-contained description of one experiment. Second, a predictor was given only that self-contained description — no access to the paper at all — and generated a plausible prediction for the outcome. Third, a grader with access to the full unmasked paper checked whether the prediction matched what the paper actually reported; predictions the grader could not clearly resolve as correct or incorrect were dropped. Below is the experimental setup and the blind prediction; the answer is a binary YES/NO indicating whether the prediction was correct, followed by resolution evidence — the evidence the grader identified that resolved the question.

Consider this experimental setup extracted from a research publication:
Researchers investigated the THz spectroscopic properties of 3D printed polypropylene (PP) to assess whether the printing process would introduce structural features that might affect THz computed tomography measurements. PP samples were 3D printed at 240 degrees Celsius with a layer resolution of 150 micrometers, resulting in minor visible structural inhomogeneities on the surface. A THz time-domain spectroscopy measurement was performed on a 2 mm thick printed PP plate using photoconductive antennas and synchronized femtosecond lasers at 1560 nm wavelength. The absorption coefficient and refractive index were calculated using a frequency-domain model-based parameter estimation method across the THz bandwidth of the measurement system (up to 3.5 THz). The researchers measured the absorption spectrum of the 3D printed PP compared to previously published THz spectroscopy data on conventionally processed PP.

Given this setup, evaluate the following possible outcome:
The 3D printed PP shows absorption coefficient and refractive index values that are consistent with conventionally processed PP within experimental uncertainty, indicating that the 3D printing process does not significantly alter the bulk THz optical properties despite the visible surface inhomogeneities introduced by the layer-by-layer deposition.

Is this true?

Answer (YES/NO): YES